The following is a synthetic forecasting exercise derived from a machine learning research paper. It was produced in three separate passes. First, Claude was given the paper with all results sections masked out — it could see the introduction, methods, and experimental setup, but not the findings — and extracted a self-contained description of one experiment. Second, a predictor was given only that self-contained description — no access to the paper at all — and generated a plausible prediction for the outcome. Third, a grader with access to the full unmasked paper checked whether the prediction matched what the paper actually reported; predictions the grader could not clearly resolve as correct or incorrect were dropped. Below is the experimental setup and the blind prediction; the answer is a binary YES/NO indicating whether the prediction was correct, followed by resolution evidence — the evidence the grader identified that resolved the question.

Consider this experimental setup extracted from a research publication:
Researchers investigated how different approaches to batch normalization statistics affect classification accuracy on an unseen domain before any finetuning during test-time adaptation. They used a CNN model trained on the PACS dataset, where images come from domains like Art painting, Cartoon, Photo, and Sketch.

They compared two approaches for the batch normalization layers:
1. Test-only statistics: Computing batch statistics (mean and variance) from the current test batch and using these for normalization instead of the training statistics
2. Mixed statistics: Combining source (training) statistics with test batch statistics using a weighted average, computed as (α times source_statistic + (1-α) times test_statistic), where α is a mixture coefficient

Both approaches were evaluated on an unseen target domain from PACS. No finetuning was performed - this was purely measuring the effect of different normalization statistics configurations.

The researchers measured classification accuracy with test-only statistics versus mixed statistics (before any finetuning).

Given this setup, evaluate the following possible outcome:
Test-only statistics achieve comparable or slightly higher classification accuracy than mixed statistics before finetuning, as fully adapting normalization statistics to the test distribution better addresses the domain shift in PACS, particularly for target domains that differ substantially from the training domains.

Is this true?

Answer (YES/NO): NO